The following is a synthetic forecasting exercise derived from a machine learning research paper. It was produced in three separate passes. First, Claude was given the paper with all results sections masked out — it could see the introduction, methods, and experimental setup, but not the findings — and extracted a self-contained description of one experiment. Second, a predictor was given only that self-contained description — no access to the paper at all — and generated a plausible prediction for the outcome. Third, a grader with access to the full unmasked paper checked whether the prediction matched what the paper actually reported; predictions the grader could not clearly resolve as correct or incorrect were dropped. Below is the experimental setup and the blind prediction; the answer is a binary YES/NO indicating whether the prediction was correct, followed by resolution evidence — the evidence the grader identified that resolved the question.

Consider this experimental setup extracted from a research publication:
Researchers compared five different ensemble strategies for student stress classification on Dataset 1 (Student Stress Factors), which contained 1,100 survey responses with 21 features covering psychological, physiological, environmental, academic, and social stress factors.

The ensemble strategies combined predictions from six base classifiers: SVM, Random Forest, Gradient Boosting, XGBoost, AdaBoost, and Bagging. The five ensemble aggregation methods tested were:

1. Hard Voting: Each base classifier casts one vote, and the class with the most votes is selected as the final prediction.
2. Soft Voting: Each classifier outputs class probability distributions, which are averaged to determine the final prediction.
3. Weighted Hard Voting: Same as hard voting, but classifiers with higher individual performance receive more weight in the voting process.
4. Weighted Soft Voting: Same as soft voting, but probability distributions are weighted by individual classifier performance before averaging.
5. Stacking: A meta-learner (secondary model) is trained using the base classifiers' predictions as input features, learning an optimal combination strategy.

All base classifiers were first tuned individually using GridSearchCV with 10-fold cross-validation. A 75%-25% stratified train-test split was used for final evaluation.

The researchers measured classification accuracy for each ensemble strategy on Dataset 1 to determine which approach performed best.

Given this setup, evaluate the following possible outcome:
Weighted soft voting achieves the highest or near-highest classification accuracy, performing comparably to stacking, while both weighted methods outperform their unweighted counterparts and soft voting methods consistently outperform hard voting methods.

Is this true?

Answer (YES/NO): NO